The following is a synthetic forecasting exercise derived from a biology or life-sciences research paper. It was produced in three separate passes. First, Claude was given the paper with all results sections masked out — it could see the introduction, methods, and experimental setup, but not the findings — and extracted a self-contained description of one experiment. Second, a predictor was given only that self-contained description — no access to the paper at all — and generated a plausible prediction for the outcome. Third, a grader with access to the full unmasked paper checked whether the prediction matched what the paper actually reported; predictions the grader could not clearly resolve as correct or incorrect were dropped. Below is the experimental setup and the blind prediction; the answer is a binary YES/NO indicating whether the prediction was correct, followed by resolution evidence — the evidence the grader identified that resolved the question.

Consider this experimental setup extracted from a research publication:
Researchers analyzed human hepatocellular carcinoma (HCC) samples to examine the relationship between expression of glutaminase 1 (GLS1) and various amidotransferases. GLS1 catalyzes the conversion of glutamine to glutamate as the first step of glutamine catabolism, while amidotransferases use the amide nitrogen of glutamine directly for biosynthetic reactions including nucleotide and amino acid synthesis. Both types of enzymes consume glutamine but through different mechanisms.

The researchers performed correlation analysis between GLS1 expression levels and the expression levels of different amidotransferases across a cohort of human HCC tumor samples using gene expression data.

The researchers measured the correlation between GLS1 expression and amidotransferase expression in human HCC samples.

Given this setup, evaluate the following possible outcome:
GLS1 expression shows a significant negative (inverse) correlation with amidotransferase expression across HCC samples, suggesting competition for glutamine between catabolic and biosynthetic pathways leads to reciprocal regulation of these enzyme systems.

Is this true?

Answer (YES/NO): NO